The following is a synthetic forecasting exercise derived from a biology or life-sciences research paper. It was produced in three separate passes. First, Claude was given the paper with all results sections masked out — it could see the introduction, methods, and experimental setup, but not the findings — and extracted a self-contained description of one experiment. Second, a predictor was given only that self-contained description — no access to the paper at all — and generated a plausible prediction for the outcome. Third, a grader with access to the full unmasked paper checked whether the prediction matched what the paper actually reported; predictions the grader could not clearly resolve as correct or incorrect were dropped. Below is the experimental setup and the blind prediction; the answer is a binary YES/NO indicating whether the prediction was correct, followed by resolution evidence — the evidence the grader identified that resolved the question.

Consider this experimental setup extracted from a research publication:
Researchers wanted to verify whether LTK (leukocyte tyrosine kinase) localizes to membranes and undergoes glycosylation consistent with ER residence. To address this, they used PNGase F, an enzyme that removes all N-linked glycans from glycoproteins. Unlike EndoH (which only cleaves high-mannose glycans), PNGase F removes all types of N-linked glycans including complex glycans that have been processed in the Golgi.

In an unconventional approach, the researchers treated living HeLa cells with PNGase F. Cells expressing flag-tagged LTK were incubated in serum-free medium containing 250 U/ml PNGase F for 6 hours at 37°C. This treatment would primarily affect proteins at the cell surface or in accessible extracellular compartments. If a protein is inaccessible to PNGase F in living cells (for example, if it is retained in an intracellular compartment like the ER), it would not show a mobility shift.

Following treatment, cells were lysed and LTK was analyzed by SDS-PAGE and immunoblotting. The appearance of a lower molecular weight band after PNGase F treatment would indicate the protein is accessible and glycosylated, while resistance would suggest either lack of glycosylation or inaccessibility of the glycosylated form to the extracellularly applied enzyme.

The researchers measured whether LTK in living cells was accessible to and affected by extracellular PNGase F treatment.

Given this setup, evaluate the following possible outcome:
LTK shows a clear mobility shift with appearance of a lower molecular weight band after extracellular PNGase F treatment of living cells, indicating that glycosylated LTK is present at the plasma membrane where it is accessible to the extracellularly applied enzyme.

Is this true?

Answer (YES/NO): NO